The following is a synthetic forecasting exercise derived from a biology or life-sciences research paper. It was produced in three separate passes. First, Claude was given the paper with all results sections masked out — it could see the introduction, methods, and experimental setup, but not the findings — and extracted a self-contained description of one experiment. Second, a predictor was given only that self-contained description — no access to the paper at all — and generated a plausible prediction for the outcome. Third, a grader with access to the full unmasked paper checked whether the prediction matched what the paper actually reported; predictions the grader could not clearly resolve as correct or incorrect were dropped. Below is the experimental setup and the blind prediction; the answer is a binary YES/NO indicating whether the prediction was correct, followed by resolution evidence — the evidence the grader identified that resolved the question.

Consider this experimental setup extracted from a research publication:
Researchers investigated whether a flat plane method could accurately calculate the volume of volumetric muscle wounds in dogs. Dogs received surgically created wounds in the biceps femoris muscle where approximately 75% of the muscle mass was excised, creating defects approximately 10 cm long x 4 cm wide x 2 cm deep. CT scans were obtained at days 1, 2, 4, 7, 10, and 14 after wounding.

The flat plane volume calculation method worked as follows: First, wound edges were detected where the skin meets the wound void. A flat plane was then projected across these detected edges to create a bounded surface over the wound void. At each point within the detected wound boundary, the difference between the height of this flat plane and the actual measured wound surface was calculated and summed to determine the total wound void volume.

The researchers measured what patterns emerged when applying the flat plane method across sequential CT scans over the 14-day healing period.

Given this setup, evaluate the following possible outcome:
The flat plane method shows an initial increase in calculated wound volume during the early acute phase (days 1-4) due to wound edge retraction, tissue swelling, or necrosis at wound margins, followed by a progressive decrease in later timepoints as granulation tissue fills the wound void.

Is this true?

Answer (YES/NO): NO